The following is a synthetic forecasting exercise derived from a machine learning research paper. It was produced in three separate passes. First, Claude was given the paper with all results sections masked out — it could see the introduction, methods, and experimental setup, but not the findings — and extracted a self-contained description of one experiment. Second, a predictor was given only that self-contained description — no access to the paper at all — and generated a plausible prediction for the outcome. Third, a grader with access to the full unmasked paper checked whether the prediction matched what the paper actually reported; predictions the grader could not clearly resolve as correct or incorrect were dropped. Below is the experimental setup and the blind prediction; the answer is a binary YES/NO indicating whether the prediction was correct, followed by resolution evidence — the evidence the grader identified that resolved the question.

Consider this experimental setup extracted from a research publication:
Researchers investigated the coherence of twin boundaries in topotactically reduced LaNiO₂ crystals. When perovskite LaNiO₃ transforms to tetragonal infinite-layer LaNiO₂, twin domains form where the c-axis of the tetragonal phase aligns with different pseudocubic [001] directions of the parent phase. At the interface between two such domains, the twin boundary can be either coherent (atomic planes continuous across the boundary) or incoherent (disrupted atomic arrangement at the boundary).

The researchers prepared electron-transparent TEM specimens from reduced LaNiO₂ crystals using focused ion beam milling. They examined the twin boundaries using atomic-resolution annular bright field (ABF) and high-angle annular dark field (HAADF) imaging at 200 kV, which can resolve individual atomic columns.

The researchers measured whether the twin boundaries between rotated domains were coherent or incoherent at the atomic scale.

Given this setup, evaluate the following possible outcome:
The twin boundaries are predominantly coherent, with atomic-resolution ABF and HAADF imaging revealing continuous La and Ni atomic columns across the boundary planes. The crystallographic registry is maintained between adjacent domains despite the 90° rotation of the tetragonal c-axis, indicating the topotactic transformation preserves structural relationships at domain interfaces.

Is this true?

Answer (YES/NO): NO